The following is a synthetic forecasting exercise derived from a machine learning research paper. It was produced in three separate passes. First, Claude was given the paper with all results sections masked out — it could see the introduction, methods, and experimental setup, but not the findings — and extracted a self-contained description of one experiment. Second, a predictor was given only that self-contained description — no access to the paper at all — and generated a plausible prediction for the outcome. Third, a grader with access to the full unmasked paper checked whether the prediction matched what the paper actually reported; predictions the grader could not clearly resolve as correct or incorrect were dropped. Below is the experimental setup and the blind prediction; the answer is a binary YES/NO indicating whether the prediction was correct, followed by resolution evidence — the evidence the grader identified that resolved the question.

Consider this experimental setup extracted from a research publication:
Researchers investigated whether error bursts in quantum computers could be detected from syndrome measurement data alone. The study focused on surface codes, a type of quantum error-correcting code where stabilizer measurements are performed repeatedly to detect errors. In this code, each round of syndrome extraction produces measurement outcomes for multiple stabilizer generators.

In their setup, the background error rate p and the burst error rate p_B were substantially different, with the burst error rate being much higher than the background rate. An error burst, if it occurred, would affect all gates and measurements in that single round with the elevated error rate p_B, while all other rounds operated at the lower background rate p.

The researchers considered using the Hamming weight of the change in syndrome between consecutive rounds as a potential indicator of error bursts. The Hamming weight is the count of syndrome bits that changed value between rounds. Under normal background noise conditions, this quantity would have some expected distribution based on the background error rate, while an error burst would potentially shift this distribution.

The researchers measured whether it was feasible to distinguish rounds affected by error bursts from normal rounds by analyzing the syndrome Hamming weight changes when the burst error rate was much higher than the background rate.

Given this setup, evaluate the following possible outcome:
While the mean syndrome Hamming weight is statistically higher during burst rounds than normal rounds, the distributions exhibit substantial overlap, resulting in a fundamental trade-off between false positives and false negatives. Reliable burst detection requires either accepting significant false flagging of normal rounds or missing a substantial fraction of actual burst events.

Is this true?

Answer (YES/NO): NO